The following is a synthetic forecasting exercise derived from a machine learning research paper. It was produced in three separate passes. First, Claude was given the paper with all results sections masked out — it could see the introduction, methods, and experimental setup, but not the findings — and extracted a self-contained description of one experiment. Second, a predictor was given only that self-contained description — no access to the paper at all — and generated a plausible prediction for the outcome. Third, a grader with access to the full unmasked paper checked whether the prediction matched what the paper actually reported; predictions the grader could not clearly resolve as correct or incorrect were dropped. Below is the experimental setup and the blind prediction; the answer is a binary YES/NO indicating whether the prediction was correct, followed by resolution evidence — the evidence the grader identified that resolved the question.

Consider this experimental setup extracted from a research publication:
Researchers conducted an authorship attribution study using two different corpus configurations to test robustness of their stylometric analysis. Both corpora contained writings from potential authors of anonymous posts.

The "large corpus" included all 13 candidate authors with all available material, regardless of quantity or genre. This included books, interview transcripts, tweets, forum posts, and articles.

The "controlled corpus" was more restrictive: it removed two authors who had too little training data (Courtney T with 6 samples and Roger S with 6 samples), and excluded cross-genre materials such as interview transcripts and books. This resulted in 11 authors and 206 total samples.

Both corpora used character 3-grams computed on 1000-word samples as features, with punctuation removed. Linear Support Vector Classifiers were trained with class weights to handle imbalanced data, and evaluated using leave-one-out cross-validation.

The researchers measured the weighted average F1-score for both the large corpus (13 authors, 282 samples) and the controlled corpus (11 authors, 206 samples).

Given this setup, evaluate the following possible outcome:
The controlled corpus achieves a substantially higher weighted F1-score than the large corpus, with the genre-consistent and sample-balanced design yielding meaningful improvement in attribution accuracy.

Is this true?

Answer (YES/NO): NO